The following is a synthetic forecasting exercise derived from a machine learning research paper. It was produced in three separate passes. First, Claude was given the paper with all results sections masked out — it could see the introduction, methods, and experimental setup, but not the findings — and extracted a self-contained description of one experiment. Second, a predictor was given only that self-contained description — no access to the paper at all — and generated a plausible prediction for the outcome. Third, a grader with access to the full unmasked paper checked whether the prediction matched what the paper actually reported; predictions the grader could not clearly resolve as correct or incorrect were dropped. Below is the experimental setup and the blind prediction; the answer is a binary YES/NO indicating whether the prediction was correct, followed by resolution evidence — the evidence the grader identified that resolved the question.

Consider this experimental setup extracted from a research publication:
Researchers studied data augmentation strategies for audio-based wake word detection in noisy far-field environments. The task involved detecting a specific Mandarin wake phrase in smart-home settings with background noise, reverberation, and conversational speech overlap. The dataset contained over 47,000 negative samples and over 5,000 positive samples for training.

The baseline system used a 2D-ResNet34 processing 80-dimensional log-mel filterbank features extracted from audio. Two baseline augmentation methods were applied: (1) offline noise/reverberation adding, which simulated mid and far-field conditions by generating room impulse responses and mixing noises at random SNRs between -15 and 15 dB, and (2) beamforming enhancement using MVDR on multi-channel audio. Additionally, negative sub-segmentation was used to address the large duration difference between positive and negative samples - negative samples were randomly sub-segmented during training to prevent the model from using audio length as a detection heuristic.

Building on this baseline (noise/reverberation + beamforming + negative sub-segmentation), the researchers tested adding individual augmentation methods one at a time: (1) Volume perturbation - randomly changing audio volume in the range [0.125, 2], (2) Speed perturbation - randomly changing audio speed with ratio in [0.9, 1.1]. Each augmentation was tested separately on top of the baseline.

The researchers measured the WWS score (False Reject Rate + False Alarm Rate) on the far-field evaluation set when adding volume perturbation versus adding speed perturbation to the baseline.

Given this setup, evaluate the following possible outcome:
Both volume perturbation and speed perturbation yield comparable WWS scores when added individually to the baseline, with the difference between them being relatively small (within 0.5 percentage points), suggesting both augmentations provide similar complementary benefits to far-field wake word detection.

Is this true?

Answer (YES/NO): NO